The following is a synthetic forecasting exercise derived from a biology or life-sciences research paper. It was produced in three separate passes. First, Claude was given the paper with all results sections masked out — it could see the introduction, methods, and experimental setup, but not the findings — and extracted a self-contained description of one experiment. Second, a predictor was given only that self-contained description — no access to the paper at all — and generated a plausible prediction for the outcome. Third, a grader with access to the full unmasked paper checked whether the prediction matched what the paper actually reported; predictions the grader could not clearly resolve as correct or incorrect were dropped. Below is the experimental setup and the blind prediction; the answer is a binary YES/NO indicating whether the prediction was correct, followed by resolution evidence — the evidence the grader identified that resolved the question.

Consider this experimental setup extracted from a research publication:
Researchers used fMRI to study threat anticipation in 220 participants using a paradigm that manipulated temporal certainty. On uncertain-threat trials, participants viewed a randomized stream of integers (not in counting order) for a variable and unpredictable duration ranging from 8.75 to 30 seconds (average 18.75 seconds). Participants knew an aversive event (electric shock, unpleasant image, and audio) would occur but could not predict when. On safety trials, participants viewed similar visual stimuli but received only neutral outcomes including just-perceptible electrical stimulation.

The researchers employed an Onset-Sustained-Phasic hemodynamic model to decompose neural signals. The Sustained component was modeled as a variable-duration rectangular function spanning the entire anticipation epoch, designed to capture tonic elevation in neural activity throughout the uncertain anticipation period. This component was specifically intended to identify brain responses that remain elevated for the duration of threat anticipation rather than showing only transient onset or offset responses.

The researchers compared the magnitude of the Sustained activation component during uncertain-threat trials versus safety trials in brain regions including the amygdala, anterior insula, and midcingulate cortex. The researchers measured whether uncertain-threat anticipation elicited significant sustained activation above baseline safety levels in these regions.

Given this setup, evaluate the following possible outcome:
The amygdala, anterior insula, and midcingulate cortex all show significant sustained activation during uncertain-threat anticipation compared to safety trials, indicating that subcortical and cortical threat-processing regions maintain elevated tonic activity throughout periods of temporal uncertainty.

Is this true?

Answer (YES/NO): YES